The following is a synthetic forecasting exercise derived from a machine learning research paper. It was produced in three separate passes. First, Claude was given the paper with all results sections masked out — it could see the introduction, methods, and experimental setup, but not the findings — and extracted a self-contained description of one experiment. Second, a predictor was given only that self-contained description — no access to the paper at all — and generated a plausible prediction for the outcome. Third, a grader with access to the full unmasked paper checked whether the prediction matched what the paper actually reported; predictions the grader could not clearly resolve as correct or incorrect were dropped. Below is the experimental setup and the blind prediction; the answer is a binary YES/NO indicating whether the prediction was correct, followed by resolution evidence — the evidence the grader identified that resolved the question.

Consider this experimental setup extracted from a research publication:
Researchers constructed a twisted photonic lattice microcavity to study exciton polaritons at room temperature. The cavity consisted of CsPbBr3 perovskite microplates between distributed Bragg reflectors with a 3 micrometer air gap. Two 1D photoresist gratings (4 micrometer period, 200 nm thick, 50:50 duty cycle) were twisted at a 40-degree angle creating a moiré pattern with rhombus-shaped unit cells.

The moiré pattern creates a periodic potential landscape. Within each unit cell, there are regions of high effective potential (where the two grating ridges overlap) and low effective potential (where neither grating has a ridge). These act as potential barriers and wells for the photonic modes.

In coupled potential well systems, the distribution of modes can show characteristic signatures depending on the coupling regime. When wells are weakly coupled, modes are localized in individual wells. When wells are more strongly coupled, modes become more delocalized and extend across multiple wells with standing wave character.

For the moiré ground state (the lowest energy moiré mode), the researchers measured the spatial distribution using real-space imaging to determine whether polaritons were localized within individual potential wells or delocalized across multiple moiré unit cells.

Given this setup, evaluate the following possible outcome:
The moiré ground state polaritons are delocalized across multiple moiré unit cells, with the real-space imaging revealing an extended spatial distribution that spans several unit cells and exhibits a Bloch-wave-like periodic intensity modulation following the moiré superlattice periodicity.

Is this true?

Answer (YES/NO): NO